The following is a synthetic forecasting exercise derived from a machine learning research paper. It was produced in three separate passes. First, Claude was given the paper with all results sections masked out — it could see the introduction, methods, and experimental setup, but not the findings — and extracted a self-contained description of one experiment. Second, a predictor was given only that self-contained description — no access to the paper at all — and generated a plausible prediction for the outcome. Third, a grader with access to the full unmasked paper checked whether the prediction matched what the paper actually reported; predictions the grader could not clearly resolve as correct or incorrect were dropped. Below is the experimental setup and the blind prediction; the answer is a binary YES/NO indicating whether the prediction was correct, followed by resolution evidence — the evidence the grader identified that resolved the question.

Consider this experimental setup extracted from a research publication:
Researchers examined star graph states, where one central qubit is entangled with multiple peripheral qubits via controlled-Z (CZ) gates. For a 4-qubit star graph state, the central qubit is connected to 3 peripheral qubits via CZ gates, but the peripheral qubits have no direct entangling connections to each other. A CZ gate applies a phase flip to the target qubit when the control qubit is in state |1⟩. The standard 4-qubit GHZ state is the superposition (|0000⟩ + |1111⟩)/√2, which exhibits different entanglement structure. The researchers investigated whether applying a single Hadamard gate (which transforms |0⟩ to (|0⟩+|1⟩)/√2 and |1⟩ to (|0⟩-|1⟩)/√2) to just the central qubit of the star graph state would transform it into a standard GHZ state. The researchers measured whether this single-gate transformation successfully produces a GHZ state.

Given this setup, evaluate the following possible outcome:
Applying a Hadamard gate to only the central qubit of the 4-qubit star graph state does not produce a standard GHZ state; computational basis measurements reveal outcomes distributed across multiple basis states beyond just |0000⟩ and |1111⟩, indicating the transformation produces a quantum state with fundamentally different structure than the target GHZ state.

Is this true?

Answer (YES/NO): NO